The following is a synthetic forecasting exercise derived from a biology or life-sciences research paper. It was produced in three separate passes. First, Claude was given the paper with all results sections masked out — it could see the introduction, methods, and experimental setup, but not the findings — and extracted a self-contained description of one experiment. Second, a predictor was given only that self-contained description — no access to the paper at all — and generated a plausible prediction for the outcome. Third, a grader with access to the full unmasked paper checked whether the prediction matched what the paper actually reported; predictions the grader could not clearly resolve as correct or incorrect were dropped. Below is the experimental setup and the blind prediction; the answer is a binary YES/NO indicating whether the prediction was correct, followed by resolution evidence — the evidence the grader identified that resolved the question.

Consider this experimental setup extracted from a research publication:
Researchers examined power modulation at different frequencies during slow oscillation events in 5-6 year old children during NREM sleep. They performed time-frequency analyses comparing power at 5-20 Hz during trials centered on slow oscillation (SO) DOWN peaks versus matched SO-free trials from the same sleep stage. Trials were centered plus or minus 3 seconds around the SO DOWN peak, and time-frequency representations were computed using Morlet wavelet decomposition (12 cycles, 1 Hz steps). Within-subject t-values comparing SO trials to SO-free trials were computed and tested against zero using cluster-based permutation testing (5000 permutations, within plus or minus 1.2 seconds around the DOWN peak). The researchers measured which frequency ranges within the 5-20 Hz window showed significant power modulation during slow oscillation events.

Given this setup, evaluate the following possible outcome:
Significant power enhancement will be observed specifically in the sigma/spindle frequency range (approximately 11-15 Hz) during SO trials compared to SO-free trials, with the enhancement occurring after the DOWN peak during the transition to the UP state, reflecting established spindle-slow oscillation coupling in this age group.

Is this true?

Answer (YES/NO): NO